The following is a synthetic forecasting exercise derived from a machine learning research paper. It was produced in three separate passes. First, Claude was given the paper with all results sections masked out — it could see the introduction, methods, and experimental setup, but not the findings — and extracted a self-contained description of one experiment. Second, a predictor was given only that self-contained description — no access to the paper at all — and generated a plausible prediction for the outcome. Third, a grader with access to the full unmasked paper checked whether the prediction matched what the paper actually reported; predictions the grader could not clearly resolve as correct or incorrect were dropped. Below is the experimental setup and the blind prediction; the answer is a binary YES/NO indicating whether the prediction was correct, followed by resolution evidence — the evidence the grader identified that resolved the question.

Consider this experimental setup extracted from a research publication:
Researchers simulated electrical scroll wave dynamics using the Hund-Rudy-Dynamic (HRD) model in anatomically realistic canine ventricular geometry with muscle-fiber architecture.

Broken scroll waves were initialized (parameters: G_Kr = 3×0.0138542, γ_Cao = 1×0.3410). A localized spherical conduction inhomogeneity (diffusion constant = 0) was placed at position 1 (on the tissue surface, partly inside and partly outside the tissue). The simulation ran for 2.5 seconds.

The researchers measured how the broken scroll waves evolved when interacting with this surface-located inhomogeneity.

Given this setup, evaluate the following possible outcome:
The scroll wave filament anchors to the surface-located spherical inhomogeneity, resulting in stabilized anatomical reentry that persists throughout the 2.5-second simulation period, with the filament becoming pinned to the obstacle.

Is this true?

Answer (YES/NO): NO